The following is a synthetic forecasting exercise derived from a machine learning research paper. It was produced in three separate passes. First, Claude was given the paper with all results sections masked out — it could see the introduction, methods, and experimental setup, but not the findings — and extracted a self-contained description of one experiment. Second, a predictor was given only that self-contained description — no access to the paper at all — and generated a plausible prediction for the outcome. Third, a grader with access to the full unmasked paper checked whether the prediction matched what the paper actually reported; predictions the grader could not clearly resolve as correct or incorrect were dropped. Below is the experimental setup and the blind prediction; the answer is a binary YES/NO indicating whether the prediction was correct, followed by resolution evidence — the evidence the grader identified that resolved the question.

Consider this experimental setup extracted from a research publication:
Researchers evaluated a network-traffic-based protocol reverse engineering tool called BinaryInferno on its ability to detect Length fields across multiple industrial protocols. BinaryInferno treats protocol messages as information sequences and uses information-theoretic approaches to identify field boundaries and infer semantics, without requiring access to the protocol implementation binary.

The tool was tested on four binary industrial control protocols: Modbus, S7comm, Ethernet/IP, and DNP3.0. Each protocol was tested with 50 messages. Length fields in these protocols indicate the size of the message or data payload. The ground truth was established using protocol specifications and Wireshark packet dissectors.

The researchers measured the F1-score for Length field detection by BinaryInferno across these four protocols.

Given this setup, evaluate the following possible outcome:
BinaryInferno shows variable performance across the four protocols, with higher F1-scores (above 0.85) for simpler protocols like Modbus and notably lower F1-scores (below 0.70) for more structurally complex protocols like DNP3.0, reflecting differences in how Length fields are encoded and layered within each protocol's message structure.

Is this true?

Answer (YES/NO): NO